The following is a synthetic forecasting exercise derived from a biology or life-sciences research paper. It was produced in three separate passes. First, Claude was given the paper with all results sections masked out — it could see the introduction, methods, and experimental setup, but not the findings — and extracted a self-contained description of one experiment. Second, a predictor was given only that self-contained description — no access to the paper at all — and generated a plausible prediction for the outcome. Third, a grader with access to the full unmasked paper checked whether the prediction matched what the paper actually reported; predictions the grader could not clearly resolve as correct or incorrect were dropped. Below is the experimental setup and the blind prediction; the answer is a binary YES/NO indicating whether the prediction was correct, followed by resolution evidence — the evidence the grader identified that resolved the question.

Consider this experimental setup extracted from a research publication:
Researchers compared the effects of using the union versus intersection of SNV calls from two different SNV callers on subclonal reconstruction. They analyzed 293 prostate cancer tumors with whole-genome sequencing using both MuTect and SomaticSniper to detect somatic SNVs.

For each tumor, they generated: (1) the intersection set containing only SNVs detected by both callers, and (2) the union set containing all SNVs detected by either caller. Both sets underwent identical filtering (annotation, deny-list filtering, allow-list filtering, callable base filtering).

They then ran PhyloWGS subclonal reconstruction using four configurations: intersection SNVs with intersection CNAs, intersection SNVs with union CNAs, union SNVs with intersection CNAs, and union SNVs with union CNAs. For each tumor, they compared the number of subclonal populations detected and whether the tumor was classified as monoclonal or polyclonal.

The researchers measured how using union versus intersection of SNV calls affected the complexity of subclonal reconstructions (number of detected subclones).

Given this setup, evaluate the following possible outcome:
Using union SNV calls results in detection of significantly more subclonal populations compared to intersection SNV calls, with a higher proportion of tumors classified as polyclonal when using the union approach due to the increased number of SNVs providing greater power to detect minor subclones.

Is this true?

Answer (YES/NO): YES